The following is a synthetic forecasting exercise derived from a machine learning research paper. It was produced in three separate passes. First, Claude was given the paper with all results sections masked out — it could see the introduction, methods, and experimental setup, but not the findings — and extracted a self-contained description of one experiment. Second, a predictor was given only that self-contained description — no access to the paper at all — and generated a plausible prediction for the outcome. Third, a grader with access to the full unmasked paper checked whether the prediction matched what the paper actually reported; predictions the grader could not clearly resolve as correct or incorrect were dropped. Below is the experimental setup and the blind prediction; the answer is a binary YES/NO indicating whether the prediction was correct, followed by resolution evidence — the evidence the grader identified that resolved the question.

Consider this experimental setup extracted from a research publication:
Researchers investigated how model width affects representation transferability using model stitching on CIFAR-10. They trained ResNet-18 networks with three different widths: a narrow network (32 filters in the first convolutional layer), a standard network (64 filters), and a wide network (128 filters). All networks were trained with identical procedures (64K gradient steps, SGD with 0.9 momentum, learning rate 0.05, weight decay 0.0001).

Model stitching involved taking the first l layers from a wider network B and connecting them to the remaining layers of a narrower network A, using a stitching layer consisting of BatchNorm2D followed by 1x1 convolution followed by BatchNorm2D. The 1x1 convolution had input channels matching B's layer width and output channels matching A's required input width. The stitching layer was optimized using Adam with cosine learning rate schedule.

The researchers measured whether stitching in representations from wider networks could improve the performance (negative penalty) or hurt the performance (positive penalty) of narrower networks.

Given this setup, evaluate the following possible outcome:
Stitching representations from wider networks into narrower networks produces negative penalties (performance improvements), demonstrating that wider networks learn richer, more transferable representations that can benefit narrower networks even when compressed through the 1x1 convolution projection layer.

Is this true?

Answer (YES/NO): YES